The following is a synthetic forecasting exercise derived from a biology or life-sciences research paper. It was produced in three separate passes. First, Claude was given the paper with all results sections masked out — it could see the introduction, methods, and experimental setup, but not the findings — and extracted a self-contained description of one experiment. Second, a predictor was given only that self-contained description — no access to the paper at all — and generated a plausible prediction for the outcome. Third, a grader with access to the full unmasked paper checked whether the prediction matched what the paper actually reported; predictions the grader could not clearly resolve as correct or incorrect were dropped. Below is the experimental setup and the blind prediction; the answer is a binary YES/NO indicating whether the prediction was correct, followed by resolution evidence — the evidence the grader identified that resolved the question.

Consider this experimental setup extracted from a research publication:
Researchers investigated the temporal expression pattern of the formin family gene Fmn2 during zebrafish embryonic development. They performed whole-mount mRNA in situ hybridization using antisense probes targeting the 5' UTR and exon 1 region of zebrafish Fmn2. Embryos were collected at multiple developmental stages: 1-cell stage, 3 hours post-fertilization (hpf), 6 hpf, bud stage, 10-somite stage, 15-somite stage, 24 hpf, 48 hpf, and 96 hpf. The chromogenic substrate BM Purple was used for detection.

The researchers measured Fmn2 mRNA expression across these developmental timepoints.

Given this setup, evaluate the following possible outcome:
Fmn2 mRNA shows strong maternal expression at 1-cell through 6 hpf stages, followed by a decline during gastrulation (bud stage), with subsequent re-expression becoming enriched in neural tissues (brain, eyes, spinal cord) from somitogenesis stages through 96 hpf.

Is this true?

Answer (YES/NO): NO